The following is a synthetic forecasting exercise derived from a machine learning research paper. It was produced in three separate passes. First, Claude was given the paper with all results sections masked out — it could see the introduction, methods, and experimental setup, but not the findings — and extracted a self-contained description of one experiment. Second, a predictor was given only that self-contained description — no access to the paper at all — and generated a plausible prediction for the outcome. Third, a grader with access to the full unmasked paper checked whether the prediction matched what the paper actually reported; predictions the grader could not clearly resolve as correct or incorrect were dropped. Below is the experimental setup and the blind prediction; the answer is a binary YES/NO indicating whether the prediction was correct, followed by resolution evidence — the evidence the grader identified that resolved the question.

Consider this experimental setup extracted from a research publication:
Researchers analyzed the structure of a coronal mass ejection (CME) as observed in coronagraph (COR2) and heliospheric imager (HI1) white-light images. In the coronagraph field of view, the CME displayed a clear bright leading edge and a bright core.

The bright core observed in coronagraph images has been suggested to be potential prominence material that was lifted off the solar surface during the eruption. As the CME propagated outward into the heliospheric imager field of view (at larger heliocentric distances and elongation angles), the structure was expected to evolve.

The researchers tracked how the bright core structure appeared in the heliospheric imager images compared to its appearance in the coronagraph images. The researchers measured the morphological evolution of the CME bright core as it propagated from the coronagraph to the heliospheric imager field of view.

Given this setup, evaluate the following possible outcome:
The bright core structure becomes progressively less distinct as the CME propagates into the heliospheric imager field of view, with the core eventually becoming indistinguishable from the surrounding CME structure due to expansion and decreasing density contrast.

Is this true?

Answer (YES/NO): NO